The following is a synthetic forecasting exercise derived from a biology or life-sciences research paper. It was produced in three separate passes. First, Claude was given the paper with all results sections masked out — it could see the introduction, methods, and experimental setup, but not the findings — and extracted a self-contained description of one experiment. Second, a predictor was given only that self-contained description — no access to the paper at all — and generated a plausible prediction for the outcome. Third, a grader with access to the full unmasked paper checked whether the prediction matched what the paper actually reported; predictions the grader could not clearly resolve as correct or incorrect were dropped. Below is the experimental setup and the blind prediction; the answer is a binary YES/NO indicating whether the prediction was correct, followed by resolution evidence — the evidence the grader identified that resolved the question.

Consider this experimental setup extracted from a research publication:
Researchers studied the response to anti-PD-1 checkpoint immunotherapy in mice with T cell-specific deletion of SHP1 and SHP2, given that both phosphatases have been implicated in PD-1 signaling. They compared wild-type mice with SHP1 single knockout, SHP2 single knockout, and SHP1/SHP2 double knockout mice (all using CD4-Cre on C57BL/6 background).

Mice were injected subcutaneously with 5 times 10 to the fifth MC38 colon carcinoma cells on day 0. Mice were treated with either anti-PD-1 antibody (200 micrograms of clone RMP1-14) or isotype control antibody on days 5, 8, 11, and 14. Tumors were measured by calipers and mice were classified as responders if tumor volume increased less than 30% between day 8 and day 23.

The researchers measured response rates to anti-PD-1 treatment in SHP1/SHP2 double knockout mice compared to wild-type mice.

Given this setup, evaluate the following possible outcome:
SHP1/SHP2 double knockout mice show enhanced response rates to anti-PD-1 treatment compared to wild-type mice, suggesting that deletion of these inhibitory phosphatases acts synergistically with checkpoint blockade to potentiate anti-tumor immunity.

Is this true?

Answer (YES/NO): NO